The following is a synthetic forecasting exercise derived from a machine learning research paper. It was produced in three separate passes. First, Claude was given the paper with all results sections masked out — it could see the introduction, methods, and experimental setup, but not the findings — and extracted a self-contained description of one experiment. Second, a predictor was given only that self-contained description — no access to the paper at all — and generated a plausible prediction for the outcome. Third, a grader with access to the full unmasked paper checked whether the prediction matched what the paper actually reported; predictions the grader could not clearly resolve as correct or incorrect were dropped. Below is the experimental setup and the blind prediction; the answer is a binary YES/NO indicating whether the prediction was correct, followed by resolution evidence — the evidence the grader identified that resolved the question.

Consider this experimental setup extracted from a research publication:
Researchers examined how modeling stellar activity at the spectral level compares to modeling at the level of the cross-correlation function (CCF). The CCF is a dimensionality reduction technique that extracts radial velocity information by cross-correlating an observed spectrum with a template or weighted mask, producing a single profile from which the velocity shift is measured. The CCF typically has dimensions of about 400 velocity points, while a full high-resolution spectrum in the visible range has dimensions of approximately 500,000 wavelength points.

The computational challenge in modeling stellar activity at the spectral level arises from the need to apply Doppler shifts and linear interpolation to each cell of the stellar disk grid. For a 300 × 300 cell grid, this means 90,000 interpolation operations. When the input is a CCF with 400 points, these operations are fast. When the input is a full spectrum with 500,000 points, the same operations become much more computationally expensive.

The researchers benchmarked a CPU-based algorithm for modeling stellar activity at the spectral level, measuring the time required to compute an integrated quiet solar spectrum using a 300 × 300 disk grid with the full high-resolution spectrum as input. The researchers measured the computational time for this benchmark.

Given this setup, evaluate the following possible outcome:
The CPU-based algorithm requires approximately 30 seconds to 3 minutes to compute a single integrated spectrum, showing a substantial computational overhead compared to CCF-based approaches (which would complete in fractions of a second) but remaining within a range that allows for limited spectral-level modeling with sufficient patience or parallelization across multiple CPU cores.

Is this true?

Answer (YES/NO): NO